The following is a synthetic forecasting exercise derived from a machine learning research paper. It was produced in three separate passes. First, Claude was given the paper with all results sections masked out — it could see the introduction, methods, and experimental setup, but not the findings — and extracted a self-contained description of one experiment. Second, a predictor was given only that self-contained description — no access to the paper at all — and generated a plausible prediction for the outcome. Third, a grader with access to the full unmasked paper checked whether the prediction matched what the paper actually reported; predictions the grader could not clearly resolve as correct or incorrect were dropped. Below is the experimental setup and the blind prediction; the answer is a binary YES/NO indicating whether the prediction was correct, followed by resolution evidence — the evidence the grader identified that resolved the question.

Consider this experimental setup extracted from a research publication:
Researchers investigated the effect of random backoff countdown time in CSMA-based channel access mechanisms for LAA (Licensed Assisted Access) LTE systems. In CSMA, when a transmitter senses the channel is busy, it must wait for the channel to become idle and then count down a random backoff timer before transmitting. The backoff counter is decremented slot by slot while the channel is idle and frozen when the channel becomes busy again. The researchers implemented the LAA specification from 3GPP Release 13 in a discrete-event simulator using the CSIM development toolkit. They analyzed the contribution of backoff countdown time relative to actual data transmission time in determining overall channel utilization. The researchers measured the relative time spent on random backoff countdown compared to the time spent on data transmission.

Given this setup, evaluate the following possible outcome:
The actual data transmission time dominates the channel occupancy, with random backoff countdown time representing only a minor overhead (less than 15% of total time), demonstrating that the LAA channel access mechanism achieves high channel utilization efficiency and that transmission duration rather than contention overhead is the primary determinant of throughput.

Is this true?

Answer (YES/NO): YES